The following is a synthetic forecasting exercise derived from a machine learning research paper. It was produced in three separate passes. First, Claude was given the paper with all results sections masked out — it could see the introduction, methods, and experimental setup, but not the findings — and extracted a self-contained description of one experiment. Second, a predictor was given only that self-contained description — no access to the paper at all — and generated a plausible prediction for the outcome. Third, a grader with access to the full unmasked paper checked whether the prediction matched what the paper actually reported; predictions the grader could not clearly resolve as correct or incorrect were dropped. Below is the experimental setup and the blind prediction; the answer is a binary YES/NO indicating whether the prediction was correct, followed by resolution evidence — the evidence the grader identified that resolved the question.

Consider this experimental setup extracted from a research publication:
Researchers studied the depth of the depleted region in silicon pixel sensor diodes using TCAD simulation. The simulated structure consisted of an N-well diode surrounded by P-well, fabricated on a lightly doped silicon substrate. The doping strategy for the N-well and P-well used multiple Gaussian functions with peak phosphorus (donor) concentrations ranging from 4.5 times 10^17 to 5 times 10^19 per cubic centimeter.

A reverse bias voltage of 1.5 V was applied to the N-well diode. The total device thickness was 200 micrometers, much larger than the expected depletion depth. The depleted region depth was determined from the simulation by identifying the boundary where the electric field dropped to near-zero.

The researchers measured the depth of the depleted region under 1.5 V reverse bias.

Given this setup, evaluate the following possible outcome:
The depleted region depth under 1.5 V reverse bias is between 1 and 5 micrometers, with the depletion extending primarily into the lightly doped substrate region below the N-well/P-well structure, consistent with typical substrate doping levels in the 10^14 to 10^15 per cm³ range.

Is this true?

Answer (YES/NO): YES